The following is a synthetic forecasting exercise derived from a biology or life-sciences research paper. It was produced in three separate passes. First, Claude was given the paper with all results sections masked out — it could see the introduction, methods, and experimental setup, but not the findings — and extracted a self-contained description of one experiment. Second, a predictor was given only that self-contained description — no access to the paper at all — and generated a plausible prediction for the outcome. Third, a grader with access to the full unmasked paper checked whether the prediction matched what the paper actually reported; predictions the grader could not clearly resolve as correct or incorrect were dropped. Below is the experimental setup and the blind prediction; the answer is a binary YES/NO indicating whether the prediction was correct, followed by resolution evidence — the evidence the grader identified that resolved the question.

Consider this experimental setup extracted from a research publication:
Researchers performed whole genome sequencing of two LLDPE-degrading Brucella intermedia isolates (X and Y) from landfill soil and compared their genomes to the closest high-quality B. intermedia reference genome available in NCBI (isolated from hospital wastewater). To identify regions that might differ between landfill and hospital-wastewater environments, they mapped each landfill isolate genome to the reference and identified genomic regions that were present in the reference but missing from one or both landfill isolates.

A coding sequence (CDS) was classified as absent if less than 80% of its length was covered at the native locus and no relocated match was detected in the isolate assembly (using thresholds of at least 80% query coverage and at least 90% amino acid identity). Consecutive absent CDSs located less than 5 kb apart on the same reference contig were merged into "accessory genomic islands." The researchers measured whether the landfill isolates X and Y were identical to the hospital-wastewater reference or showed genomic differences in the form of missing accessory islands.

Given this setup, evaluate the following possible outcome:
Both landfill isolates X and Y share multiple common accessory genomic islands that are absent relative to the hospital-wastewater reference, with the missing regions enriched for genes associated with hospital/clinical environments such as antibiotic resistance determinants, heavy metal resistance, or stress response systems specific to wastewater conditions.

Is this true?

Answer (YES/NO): NO